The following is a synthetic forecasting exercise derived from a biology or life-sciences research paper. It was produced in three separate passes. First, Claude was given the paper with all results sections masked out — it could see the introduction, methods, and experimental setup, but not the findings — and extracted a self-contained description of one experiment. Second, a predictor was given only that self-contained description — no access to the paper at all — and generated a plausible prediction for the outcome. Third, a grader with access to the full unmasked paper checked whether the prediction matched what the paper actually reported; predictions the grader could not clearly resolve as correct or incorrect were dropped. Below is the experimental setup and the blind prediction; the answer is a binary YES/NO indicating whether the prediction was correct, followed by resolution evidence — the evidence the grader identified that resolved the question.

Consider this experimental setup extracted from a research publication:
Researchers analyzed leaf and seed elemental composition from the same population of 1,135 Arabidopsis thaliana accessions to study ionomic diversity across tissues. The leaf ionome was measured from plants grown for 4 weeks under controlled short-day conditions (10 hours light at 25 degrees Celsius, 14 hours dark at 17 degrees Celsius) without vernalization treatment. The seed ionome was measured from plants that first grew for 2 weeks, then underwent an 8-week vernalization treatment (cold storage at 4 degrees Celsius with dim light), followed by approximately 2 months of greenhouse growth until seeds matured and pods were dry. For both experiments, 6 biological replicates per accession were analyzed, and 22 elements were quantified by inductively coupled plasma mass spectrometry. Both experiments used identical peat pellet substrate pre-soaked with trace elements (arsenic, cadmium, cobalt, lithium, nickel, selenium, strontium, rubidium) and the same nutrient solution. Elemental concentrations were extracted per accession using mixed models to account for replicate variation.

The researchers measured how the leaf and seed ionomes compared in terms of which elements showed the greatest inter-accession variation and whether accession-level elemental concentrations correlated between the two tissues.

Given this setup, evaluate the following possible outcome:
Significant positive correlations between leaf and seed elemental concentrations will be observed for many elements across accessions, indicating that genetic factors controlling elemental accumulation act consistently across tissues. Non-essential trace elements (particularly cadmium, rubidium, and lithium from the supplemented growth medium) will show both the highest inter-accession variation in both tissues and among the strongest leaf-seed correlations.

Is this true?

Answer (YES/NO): NO